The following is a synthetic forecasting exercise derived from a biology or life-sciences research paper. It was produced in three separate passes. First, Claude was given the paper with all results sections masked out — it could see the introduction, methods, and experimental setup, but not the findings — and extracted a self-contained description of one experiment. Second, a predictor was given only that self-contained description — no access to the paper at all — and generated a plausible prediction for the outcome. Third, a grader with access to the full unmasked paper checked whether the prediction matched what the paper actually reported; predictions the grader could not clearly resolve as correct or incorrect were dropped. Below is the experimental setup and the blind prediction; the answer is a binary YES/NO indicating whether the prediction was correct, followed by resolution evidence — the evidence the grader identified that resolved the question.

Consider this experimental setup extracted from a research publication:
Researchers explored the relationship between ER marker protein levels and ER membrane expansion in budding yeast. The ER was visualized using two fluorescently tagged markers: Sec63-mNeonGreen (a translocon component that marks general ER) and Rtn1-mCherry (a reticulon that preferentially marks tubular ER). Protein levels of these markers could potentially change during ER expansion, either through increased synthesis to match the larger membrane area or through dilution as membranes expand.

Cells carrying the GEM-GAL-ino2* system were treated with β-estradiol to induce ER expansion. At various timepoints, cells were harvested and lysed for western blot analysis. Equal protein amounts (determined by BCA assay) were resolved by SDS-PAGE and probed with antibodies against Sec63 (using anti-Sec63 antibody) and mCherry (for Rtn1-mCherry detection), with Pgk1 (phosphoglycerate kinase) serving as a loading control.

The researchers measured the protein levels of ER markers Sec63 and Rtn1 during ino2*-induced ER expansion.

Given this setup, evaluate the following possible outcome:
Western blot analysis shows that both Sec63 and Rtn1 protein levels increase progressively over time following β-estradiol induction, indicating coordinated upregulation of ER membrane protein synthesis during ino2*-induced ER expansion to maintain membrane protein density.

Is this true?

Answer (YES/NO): NO